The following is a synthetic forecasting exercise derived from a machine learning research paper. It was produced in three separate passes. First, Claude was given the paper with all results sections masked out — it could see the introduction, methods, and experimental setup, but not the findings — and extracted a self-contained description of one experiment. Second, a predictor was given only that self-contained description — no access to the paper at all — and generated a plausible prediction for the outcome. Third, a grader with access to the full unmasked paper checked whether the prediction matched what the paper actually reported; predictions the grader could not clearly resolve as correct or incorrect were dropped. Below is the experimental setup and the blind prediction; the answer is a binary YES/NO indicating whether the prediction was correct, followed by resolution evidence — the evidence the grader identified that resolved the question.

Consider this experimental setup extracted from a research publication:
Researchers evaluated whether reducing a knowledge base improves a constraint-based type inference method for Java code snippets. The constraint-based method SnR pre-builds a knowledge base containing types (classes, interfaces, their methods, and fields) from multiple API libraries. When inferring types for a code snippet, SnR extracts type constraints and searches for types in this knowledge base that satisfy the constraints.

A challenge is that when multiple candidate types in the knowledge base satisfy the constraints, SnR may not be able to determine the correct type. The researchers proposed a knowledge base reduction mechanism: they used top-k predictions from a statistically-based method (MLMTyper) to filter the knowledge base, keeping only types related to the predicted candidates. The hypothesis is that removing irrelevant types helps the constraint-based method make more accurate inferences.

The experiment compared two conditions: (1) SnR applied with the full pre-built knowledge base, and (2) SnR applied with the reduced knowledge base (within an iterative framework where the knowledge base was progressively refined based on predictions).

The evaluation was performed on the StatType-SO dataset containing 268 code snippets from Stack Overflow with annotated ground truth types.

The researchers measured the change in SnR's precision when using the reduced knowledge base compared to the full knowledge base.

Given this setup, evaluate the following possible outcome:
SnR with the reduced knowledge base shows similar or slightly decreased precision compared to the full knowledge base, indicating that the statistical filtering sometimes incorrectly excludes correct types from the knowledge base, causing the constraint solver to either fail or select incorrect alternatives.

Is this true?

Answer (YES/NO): NO